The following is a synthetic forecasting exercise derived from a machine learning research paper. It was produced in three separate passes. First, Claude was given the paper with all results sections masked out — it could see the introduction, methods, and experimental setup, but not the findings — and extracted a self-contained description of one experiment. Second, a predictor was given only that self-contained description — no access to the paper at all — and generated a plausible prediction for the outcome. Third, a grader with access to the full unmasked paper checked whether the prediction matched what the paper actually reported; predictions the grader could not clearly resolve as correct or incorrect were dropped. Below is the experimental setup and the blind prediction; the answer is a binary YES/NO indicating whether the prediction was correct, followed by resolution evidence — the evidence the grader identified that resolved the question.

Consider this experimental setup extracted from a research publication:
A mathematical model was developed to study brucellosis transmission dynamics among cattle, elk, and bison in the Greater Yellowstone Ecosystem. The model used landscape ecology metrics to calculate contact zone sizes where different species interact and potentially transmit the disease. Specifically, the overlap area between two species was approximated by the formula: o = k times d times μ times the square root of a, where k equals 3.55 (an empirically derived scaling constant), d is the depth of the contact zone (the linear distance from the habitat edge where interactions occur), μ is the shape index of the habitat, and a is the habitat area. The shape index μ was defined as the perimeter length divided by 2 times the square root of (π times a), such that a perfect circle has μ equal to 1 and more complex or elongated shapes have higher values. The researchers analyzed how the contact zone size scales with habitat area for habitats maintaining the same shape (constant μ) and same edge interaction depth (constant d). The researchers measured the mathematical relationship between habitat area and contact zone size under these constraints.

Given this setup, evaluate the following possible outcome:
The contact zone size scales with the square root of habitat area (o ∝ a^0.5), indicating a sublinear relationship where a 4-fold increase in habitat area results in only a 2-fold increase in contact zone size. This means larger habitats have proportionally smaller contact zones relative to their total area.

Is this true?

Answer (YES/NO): YES